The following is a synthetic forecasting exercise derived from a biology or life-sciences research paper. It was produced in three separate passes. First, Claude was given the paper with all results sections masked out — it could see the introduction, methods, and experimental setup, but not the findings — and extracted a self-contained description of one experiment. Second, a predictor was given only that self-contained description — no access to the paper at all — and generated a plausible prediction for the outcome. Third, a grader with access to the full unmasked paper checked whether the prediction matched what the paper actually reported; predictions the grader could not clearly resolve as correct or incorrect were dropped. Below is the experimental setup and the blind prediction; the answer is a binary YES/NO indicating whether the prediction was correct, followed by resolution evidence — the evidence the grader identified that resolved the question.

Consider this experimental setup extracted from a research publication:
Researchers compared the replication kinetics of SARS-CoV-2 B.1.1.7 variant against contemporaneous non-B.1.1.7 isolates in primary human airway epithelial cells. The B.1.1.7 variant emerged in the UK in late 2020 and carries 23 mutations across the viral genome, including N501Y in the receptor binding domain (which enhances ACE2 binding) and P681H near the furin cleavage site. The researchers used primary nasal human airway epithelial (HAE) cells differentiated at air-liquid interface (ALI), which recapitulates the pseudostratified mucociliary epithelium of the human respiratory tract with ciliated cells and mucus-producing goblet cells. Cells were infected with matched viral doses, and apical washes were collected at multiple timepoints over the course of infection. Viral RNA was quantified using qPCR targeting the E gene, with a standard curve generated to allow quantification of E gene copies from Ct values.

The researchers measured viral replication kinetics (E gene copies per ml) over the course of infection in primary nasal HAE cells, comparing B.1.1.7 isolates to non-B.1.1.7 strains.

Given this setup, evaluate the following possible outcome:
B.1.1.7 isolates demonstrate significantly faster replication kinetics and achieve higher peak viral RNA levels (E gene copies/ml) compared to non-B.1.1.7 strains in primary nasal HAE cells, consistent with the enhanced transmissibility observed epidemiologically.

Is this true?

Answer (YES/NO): NO